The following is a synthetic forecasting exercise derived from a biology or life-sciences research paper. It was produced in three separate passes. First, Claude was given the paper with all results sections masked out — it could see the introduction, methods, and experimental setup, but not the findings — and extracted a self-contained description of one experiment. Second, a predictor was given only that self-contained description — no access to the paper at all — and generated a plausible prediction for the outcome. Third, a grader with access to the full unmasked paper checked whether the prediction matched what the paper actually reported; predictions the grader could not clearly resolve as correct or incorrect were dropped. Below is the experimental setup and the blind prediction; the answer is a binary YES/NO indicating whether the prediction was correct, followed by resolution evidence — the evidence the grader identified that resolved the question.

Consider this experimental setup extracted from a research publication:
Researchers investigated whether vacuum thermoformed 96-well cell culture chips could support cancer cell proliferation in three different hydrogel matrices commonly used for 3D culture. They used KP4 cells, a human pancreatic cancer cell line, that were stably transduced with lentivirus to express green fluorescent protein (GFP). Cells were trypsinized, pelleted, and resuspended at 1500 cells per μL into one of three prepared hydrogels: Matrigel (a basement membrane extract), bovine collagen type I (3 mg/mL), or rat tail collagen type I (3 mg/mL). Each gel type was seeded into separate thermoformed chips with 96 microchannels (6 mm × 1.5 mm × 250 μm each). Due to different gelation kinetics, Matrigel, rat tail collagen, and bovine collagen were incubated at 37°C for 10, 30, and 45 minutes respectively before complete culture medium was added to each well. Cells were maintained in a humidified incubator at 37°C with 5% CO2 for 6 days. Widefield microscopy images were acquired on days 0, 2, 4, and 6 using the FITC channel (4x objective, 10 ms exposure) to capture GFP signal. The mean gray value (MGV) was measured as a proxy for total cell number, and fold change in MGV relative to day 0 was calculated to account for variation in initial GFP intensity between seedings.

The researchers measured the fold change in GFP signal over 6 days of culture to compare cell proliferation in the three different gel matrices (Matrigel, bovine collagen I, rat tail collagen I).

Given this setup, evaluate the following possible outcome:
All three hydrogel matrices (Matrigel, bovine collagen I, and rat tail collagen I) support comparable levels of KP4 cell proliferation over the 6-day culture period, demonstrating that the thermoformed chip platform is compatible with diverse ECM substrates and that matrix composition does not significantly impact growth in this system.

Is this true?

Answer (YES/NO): NO